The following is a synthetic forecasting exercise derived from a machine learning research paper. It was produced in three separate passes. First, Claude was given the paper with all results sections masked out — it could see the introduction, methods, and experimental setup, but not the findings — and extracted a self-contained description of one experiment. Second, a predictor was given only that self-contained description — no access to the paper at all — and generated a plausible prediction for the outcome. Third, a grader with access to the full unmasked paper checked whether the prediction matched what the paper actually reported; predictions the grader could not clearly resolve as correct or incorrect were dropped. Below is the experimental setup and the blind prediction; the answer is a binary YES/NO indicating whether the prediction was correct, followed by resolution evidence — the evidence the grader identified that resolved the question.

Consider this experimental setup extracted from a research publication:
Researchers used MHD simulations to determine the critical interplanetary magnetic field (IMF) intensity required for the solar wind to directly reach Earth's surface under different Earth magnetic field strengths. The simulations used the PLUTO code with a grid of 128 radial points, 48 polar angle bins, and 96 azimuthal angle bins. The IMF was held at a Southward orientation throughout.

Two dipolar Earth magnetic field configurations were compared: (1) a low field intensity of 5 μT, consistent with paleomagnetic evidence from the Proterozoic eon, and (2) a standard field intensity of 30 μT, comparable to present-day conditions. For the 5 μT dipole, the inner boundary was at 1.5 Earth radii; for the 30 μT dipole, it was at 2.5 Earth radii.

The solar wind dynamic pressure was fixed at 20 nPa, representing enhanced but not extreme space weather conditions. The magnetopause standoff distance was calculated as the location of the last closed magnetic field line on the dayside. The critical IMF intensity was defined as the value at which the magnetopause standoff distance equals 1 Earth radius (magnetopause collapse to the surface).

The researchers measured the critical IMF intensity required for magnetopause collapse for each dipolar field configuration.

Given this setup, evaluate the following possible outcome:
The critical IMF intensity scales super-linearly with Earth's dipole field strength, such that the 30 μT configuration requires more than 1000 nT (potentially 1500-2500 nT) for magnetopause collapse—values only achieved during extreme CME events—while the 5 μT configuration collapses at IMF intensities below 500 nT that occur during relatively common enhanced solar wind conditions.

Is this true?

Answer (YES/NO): NO